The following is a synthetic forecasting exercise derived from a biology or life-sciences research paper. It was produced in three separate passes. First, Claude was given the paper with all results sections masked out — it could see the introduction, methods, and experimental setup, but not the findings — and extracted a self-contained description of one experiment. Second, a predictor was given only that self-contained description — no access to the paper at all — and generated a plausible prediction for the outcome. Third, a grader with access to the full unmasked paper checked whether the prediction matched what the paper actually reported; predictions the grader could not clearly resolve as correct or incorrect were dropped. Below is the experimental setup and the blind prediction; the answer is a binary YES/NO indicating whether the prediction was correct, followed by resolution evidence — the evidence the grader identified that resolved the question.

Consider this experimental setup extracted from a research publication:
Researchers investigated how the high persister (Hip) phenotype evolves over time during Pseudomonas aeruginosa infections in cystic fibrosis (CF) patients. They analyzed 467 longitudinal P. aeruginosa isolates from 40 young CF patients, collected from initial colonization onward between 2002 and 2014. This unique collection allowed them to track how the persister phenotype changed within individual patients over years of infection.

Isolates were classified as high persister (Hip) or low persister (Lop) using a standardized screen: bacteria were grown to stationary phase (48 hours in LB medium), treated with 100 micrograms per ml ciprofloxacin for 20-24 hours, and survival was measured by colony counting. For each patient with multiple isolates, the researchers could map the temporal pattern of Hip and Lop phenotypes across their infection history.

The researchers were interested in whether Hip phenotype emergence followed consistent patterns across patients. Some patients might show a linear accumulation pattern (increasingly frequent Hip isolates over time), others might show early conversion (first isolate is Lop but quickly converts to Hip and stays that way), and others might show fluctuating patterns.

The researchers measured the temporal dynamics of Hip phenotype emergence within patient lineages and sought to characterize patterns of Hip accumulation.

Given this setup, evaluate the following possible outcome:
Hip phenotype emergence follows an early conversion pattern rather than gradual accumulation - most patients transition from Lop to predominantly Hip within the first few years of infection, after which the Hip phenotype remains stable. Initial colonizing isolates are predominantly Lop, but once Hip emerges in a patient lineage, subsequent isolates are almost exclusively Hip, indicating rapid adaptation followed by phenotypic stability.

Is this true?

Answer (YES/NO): NO